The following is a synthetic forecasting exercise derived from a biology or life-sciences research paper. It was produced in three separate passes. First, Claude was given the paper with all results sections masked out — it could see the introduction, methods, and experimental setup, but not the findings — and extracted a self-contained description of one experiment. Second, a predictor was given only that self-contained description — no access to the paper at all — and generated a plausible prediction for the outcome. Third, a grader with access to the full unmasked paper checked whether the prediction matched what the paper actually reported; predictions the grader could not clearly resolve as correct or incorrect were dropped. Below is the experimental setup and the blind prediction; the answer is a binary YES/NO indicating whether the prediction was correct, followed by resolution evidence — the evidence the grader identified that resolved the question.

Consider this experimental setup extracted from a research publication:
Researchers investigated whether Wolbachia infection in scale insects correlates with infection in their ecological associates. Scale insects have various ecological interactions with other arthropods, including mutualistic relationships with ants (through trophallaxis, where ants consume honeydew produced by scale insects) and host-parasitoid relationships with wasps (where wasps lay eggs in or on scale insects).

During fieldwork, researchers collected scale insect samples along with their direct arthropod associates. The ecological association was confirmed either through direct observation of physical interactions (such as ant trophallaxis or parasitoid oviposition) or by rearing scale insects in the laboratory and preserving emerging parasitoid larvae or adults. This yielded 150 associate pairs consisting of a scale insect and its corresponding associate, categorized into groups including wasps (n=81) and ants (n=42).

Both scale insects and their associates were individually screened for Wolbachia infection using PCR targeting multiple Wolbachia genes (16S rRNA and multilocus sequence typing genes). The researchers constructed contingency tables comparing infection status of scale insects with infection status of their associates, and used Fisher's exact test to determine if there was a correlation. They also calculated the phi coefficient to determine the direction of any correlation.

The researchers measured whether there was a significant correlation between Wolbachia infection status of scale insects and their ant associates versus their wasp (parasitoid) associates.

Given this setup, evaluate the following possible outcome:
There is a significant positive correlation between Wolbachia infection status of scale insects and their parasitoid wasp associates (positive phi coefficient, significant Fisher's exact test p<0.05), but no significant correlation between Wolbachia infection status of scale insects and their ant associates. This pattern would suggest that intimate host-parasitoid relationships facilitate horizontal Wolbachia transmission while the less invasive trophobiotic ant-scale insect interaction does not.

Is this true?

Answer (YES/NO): NO